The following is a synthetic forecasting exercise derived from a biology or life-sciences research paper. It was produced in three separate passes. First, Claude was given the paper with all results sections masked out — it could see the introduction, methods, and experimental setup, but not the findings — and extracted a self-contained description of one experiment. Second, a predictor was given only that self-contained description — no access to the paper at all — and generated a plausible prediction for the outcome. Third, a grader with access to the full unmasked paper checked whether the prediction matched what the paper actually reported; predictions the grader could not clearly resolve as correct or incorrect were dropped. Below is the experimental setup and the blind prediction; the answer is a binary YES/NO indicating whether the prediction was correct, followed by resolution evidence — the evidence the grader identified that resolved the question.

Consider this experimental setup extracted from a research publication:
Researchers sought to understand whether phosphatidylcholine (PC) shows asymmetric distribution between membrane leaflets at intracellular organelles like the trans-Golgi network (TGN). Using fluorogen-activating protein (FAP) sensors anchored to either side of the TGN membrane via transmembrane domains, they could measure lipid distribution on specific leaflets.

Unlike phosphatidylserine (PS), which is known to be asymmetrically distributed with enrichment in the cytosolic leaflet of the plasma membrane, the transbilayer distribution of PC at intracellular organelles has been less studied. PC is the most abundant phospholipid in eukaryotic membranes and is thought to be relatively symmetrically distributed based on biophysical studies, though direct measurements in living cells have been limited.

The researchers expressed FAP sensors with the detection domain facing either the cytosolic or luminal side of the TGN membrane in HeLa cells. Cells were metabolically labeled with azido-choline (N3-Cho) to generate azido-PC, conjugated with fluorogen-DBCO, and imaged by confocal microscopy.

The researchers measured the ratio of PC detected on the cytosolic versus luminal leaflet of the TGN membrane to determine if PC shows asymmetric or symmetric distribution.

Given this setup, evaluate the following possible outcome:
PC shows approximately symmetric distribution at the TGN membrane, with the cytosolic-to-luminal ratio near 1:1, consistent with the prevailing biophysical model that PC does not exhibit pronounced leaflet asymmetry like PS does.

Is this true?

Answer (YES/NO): NO